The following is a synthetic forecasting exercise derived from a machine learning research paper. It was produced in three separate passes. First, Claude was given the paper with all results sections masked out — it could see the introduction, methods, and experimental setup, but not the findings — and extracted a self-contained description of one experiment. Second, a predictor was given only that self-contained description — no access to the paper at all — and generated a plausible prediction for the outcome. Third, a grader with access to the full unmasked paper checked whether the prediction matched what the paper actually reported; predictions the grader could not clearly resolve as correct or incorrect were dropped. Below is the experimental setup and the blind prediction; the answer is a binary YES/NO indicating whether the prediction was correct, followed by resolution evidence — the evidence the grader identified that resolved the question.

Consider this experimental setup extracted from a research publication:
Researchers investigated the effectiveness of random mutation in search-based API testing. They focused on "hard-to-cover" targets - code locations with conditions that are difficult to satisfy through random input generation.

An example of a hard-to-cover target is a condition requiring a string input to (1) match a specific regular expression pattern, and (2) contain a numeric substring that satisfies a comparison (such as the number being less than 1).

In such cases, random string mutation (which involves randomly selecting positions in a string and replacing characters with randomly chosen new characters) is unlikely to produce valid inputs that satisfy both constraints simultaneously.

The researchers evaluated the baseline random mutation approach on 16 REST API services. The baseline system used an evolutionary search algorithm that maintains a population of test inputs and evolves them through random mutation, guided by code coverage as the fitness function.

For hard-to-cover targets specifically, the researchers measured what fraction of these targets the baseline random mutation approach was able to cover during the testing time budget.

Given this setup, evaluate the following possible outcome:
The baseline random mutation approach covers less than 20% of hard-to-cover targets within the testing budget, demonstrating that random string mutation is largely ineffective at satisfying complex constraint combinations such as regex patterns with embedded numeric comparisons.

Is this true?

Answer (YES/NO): YES